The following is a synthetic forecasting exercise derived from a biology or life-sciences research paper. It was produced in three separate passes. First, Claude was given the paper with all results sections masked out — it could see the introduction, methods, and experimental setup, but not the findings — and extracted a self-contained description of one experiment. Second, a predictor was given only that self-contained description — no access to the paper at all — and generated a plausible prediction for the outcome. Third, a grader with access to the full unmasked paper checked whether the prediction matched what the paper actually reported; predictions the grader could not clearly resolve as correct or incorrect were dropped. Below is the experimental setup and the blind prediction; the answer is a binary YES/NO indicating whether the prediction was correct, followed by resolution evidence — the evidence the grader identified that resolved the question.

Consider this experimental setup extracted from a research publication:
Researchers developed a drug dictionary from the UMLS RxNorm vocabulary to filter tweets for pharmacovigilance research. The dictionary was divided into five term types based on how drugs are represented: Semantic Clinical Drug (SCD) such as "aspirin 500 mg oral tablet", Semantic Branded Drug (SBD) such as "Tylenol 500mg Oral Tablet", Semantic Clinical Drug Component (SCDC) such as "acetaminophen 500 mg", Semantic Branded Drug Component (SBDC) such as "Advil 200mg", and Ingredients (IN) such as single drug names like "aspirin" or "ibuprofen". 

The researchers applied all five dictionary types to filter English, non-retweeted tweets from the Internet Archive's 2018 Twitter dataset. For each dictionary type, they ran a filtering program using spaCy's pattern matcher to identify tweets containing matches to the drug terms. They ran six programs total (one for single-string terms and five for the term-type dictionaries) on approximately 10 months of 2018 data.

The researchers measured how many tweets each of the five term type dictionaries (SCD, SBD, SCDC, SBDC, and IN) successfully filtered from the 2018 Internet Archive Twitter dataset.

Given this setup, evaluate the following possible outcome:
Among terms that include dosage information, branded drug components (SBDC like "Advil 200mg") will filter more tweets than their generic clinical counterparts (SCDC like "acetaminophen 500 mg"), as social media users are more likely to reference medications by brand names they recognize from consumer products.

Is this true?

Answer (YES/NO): NO